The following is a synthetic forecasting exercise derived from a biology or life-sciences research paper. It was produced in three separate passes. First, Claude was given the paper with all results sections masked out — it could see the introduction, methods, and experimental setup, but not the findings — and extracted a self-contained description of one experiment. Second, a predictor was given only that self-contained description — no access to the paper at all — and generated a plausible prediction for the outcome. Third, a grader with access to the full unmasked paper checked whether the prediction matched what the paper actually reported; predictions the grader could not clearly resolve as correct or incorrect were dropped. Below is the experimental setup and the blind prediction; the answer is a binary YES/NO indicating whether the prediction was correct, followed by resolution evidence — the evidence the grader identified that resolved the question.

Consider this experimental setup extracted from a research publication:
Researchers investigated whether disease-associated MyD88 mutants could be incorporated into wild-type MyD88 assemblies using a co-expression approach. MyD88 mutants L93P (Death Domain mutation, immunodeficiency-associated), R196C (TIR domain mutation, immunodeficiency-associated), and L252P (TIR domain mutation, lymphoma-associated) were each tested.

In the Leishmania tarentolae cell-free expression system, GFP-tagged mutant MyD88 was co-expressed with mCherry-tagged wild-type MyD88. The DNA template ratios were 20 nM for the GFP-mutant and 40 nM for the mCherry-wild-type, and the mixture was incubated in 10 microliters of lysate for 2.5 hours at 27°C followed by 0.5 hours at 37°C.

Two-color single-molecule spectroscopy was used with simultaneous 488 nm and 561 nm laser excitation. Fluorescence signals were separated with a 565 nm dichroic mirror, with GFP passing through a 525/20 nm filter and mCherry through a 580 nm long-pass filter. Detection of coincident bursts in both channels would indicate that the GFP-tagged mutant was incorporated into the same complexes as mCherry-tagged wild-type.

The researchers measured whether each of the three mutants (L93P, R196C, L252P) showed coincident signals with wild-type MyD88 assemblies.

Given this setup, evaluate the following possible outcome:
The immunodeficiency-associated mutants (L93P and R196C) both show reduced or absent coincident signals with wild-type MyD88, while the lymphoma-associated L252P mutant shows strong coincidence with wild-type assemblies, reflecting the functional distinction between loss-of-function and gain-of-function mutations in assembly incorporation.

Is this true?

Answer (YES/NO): NO